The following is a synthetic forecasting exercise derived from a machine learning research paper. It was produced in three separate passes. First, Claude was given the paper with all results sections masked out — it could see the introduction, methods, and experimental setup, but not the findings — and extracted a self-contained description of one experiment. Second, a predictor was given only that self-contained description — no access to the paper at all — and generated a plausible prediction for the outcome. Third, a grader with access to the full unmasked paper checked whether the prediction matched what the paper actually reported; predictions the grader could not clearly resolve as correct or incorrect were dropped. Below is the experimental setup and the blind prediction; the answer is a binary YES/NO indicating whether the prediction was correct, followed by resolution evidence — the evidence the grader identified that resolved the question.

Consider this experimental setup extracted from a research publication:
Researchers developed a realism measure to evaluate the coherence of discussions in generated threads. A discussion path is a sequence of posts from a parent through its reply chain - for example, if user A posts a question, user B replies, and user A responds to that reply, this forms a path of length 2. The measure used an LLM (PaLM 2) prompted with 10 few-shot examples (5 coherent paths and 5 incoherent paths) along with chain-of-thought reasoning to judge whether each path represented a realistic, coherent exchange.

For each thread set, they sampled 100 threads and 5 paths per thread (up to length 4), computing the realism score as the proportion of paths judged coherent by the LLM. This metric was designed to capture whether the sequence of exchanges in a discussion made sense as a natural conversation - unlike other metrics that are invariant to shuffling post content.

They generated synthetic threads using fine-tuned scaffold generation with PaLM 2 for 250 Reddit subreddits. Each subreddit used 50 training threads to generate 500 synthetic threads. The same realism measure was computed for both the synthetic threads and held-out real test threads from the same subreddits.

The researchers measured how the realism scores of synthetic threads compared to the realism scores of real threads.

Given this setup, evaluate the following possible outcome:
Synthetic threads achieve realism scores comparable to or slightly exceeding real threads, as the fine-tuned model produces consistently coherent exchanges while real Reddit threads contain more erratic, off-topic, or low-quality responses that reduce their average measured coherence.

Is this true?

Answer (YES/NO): NO